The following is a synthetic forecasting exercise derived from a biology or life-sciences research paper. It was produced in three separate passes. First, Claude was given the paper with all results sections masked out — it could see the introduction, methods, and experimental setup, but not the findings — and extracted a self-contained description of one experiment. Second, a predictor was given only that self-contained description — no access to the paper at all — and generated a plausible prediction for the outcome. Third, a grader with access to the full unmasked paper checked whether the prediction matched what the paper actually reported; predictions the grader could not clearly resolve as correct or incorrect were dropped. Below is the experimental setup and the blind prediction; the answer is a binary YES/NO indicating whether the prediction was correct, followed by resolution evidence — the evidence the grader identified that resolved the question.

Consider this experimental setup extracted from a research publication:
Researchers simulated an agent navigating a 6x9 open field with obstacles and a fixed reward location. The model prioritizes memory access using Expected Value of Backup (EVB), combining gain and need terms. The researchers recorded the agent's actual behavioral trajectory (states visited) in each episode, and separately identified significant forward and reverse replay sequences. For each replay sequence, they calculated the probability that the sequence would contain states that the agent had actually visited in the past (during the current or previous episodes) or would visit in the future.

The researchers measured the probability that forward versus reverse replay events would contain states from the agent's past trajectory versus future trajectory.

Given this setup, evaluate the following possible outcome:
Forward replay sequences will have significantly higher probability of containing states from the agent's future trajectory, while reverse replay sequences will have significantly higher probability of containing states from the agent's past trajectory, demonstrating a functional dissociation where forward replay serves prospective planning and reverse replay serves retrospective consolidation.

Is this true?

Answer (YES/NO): YES